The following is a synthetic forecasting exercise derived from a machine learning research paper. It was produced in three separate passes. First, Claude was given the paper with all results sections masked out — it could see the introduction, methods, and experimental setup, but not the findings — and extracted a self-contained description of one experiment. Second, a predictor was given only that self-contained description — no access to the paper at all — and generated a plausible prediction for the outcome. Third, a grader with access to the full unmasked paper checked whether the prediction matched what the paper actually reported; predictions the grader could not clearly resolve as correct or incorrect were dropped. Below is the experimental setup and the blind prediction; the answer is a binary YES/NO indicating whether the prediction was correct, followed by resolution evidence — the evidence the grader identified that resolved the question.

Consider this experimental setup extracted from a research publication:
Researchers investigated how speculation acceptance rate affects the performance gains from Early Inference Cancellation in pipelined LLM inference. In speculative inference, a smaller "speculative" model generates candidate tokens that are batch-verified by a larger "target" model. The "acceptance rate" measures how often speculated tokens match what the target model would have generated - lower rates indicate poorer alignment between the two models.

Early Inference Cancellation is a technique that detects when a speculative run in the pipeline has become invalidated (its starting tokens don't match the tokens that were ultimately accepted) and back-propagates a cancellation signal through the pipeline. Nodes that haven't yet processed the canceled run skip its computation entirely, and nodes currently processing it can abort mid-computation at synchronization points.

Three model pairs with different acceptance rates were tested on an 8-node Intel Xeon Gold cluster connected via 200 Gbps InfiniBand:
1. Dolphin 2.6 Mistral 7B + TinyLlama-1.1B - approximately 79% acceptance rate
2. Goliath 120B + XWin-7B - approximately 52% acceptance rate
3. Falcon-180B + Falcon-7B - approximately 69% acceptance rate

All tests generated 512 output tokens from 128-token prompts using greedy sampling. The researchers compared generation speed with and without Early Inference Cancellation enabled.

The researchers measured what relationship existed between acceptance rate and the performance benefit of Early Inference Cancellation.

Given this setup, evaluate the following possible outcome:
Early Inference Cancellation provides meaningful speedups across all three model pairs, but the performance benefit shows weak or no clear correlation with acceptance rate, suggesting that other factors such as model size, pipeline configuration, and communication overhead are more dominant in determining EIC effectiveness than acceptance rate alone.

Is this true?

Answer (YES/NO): NO